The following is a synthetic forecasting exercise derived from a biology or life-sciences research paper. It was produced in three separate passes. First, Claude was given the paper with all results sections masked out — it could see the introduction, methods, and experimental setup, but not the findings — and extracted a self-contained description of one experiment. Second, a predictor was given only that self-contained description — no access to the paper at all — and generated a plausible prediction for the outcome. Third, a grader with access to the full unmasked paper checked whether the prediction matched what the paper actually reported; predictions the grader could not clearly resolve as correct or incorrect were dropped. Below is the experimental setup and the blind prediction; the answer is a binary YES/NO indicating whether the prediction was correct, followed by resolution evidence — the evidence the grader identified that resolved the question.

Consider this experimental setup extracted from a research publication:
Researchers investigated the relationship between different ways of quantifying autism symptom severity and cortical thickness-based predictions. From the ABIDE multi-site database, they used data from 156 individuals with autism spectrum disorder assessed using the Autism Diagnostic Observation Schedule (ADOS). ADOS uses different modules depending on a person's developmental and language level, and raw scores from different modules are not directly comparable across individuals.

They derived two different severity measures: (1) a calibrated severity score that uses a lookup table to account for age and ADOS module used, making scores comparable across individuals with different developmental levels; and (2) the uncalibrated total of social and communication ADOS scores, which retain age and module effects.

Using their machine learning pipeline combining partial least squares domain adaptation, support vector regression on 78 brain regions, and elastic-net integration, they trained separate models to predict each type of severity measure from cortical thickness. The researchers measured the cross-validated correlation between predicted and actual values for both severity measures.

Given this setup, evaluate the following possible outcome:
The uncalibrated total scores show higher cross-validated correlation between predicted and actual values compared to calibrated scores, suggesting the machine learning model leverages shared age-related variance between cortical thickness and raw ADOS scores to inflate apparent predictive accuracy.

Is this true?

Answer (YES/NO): NO